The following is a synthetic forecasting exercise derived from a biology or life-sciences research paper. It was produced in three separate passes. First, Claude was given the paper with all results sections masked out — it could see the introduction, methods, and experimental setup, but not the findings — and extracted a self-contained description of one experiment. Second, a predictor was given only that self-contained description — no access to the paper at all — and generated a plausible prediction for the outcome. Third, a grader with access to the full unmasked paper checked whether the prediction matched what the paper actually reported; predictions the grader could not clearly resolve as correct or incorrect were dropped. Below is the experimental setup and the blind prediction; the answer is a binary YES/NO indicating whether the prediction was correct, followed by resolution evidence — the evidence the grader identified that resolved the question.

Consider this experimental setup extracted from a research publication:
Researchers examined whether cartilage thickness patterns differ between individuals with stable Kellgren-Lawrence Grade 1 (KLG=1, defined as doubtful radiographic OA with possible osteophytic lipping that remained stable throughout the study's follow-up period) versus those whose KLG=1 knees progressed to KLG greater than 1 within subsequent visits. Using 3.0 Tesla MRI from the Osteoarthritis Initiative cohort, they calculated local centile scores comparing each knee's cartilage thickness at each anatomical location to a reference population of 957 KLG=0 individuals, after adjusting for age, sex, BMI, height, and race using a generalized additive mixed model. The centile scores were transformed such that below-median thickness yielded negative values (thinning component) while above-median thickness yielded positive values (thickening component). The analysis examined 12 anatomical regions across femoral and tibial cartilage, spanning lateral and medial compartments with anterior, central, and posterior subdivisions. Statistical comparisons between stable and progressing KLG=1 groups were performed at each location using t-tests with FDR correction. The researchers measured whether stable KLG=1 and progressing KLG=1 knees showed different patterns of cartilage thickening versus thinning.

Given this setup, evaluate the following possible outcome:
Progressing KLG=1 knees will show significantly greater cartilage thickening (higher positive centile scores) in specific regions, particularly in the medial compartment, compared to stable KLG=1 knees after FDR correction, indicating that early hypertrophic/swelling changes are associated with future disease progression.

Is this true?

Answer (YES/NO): NO